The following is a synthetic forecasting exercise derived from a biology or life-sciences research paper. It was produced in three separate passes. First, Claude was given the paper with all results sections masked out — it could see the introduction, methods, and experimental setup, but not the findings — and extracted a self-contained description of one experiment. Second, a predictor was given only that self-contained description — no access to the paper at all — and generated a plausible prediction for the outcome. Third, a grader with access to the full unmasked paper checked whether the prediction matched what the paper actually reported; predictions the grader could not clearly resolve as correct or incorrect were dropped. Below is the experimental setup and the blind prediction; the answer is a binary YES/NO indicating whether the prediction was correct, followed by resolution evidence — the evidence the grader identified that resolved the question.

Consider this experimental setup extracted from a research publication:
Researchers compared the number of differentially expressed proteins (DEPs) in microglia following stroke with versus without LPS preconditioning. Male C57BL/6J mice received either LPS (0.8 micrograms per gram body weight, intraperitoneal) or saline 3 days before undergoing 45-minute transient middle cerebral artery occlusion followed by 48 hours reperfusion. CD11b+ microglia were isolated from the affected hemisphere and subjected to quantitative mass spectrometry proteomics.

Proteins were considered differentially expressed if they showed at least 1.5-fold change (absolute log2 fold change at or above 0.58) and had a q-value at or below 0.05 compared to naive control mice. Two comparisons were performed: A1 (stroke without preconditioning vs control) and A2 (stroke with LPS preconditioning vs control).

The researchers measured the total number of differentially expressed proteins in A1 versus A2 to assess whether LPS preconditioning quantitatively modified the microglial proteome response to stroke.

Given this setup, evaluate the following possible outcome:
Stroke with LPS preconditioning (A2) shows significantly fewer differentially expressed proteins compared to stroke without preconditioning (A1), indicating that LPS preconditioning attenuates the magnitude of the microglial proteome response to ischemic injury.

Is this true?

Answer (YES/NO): NO